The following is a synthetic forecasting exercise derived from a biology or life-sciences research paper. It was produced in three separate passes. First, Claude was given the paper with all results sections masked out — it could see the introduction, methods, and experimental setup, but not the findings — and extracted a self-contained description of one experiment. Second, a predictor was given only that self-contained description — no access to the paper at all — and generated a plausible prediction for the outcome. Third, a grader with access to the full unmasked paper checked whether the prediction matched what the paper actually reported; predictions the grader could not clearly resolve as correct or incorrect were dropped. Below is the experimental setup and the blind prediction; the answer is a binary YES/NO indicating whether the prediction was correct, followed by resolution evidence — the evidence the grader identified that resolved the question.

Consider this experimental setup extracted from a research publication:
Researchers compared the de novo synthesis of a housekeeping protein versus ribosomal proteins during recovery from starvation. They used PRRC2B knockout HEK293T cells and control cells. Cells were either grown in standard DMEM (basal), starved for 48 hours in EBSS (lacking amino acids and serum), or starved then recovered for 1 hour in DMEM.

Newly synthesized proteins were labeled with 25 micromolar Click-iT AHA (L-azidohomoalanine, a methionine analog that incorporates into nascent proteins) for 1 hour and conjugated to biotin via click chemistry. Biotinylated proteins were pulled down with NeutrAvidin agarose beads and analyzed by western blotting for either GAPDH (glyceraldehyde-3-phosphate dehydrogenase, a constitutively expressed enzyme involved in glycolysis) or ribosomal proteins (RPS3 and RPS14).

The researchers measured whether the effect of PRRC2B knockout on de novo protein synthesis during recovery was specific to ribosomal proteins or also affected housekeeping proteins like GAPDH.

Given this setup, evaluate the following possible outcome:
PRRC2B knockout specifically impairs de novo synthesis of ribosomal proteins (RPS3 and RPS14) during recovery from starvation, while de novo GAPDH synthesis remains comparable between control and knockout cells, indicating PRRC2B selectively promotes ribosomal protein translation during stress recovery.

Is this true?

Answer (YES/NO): NO